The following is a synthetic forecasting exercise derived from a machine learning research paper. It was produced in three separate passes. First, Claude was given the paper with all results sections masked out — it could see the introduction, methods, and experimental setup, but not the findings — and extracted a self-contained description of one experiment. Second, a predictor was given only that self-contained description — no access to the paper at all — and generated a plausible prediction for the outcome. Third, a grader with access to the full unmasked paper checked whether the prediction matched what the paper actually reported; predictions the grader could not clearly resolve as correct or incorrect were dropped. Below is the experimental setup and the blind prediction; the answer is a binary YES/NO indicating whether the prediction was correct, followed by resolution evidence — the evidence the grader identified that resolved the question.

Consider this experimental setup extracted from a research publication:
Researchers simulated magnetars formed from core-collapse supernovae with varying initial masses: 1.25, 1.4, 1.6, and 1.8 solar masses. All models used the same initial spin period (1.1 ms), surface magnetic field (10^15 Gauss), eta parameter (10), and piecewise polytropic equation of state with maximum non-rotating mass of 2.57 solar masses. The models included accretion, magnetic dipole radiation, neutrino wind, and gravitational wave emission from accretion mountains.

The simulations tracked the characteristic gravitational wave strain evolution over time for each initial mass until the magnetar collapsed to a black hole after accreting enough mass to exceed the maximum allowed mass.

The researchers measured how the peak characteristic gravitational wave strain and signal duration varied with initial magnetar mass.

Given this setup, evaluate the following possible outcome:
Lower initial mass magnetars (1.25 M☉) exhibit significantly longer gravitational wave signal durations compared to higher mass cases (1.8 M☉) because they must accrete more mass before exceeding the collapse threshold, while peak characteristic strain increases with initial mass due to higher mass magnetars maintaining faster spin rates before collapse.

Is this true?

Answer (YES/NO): NO